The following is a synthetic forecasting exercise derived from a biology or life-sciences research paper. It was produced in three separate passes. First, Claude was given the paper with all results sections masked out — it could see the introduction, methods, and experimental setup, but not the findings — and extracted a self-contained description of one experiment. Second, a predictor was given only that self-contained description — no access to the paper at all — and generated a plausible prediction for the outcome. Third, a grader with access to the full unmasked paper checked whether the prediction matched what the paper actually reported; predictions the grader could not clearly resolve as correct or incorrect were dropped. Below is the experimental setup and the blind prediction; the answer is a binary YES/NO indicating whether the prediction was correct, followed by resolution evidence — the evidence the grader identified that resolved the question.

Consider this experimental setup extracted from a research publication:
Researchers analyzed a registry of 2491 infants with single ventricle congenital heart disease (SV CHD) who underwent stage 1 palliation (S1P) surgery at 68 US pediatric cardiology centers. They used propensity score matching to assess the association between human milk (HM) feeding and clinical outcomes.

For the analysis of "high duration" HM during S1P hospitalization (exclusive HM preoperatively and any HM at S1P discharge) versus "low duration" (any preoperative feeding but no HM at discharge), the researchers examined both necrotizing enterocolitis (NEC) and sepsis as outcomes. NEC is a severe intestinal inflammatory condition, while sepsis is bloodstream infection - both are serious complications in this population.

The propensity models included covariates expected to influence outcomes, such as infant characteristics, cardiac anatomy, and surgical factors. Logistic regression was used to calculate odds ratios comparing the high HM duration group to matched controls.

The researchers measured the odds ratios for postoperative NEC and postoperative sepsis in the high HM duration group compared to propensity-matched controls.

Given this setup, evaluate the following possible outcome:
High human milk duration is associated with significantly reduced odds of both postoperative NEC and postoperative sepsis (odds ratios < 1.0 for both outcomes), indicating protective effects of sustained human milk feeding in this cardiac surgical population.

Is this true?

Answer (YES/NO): YES